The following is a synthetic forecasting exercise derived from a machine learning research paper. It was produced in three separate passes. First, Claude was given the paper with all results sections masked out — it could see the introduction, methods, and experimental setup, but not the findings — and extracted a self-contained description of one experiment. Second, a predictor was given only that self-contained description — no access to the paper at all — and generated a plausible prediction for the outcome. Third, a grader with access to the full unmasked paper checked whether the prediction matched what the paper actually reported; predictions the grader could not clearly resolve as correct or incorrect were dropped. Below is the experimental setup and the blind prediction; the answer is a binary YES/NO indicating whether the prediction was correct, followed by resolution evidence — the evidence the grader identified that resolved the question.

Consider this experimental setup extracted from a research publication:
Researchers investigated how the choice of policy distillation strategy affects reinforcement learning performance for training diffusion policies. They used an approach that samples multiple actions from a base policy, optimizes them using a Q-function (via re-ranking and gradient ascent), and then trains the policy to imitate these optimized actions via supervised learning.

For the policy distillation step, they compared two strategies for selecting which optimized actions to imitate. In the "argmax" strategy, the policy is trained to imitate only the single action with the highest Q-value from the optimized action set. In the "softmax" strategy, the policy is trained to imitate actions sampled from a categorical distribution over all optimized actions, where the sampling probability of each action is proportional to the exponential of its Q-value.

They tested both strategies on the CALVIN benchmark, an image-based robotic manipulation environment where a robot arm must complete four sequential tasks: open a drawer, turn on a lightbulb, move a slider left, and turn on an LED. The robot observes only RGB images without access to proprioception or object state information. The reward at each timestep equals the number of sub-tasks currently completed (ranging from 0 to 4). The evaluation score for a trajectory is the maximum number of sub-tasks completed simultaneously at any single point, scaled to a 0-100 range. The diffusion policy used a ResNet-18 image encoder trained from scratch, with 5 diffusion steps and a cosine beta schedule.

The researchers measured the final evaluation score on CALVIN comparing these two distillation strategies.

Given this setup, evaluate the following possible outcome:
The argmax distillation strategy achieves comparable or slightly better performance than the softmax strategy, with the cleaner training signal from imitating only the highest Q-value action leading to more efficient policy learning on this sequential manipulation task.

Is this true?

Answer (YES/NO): NO